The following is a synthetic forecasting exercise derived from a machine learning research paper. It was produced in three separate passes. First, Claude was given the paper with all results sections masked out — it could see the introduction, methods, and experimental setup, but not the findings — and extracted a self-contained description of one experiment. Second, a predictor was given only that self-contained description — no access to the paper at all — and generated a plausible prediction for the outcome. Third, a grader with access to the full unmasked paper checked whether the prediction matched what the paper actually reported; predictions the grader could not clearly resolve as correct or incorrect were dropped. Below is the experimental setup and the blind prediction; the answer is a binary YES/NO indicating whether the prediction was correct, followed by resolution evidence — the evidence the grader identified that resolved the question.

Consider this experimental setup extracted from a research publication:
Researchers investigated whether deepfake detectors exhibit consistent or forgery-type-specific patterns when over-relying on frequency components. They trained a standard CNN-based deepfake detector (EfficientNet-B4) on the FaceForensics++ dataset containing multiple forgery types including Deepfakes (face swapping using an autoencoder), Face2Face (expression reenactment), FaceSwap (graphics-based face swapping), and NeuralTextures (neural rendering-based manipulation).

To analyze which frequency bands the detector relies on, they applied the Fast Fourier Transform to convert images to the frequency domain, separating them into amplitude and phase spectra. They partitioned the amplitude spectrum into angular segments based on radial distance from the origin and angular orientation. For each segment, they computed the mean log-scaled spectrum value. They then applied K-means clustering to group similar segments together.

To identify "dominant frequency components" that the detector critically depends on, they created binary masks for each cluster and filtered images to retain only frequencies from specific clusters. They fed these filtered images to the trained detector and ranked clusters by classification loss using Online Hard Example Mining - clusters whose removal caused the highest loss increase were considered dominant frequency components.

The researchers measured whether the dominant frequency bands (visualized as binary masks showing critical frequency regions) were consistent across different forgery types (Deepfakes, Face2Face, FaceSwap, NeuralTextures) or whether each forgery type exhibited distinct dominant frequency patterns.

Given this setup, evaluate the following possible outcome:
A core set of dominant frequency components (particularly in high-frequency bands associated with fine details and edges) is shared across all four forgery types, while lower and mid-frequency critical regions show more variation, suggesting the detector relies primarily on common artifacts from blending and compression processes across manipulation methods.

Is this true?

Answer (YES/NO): NO